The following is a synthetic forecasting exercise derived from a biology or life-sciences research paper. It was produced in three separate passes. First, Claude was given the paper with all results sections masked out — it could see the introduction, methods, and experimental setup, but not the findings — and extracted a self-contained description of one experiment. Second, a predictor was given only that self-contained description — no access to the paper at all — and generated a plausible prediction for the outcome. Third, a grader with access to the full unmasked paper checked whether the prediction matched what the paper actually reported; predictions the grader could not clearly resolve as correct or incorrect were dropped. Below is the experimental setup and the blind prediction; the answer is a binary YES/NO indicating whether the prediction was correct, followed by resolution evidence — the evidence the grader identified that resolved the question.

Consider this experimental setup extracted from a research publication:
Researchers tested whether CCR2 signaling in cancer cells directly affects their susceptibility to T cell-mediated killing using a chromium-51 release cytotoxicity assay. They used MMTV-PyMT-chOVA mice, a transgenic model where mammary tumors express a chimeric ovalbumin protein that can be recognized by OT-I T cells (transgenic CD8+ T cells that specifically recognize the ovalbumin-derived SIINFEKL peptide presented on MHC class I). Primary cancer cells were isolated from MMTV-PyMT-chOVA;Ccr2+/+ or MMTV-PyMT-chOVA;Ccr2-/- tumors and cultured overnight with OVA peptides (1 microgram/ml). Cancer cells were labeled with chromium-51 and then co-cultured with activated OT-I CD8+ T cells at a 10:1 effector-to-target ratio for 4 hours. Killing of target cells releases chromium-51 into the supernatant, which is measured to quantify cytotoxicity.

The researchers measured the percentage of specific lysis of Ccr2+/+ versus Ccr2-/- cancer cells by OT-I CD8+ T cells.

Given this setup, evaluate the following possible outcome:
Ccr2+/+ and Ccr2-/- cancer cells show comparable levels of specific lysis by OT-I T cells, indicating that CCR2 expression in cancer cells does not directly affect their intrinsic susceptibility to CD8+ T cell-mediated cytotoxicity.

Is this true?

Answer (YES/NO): NO